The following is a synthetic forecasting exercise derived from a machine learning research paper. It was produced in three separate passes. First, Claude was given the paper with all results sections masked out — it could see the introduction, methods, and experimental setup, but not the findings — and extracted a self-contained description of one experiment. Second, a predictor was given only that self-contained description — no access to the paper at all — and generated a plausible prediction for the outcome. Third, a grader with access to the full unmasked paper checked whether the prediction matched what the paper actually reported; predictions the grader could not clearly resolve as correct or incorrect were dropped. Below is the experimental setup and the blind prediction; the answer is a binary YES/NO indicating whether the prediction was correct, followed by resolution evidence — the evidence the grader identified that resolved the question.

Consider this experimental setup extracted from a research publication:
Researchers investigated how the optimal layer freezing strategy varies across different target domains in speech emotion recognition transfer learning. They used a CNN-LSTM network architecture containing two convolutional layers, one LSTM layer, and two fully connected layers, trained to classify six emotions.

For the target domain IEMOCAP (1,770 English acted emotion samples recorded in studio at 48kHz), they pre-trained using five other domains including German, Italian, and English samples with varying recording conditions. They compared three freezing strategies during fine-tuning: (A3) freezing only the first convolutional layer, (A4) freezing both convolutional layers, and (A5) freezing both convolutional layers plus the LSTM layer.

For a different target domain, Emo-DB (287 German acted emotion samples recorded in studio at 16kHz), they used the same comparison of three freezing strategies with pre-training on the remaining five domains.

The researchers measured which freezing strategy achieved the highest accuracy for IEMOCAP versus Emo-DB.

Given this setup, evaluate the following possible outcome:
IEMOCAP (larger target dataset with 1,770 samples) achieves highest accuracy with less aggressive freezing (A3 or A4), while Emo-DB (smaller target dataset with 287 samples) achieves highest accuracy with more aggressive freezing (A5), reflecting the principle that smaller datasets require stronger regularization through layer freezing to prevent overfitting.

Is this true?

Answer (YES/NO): NO